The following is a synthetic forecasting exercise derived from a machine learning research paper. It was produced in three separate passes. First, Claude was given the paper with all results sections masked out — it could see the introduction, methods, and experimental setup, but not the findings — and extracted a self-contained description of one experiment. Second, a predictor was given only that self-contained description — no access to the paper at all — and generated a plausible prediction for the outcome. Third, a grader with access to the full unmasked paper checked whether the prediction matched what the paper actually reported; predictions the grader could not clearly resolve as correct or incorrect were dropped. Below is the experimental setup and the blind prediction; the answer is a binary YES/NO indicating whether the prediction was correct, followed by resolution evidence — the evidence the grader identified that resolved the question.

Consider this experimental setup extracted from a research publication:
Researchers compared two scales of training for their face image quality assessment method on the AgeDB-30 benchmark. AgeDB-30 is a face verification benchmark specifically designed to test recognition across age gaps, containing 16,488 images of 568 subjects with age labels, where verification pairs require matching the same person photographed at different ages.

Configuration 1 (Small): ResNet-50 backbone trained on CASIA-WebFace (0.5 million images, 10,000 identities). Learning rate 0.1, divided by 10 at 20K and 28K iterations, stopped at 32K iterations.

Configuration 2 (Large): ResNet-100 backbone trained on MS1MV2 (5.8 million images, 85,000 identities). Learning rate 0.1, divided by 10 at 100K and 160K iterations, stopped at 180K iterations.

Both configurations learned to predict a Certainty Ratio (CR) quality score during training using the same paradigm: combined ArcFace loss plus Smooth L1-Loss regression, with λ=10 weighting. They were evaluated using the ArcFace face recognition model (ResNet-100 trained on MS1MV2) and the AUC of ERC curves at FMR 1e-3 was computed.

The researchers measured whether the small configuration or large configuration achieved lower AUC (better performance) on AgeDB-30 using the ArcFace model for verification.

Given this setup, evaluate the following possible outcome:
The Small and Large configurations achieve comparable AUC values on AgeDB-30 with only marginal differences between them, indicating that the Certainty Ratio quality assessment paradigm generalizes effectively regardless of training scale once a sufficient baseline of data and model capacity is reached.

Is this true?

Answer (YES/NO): YES